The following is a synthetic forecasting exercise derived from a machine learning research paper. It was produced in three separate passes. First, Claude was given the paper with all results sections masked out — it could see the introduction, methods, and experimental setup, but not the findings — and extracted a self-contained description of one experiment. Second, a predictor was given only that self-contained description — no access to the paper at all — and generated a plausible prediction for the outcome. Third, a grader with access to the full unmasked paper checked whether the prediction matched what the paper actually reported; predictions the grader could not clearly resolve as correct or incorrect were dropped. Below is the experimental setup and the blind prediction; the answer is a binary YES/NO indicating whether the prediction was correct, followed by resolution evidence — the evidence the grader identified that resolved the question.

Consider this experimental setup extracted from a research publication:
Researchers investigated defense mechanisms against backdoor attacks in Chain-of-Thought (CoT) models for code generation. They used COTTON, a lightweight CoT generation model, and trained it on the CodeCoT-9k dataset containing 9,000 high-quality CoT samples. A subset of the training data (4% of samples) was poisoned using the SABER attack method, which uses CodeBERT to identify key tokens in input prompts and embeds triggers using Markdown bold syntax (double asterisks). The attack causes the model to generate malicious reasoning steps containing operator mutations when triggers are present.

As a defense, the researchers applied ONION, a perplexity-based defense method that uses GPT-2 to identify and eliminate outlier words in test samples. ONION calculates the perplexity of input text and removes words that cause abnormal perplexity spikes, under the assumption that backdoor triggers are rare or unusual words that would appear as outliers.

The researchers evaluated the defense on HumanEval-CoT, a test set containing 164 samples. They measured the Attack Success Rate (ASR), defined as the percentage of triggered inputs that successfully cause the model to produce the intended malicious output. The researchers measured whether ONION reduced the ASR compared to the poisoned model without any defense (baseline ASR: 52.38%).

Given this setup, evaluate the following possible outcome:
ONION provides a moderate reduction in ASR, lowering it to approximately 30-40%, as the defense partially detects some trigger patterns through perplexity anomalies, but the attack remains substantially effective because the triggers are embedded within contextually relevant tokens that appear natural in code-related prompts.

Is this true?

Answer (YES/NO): NO